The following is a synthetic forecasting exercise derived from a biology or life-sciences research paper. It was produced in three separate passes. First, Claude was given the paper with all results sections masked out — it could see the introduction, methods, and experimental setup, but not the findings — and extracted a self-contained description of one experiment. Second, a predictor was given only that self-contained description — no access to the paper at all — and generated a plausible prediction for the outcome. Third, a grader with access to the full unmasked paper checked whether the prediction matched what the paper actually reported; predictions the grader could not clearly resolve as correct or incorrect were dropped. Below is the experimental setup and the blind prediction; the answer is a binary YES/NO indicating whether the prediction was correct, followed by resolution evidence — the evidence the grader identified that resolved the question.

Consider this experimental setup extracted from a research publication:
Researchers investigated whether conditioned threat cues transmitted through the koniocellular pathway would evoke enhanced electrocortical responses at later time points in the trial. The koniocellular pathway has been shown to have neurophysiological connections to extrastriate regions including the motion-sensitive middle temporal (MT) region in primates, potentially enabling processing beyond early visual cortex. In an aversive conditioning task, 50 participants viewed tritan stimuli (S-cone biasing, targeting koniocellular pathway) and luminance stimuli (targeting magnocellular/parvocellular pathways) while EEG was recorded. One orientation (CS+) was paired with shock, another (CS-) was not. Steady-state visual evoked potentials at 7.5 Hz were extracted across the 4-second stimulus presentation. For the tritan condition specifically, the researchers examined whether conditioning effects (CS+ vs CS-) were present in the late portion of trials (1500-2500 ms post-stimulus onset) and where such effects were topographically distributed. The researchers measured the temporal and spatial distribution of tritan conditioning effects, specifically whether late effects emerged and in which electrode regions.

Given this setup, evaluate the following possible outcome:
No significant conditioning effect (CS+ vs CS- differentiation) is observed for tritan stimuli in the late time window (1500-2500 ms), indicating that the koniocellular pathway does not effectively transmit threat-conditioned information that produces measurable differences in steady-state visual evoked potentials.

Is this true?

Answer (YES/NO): NO